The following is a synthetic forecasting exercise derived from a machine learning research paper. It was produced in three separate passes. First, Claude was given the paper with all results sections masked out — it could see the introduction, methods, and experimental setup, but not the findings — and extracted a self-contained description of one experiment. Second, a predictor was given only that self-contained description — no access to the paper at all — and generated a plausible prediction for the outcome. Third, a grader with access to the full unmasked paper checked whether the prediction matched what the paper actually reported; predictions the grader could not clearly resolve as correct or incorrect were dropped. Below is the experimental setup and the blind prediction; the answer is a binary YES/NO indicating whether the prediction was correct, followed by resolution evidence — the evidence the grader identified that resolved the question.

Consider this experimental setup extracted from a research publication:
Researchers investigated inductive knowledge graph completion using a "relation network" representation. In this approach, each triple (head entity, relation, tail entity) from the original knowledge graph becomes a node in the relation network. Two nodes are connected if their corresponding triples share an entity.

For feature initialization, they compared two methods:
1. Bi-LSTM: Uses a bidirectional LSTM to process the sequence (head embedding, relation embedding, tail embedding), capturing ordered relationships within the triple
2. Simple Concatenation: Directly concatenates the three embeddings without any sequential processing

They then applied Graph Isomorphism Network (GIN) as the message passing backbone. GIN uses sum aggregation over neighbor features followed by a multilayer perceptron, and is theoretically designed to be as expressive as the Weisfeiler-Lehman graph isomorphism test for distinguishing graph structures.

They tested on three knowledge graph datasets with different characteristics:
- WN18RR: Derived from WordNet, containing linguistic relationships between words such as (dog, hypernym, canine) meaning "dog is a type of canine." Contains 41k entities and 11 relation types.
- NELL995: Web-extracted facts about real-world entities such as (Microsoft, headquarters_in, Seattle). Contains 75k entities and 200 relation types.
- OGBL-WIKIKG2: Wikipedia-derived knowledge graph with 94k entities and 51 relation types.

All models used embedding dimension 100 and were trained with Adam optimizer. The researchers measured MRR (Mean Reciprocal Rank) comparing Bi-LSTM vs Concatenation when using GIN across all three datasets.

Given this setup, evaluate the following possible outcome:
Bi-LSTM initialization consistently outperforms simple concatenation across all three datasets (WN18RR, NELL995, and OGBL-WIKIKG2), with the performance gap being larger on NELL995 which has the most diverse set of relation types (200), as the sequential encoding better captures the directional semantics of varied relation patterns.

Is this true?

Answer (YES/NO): NO